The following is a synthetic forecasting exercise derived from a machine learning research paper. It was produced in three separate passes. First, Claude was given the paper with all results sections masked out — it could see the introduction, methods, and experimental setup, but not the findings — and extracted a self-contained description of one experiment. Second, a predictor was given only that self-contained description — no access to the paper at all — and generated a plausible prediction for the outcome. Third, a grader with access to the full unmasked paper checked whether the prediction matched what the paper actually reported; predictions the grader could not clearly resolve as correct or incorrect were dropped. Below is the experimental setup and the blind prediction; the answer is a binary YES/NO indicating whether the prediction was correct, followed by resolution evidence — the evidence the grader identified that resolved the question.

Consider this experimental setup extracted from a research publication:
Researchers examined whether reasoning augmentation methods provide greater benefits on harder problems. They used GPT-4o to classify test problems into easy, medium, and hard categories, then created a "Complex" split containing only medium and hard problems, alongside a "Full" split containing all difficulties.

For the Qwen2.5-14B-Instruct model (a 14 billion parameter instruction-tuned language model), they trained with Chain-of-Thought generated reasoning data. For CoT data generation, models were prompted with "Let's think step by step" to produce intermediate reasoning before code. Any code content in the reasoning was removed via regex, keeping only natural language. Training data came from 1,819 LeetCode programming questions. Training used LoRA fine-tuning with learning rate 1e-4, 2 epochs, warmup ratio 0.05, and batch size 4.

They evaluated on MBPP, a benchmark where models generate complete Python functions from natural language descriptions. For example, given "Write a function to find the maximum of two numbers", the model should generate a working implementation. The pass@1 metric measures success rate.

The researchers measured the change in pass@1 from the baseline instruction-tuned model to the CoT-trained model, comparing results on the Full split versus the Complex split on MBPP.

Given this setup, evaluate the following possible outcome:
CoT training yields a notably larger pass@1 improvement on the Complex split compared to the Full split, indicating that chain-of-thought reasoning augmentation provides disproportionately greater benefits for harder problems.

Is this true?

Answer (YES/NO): NO